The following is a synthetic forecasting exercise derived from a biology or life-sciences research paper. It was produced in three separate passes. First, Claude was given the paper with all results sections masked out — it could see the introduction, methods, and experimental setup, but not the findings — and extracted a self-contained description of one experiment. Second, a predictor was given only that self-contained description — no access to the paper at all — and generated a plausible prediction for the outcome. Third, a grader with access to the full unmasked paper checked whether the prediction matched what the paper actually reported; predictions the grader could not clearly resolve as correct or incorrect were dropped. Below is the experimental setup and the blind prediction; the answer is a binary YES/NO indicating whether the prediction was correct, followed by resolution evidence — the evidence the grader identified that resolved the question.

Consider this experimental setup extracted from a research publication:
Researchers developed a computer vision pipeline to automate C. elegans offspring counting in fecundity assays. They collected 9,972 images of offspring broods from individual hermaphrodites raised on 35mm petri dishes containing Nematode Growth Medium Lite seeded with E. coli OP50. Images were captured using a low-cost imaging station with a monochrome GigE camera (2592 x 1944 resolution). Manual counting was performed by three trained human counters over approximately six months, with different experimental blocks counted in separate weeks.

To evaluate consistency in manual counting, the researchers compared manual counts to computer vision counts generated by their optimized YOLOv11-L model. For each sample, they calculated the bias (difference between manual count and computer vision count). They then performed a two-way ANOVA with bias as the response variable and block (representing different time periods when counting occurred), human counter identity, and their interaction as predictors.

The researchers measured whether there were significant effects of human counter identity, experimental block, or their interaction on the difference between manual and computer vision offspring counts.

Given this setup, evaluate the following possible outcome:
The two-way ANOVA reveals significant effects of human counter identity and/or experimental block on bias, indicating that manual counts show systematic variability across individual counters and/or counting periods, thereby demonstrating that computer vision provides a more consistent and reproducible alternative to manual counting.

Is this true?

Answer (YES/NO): YES